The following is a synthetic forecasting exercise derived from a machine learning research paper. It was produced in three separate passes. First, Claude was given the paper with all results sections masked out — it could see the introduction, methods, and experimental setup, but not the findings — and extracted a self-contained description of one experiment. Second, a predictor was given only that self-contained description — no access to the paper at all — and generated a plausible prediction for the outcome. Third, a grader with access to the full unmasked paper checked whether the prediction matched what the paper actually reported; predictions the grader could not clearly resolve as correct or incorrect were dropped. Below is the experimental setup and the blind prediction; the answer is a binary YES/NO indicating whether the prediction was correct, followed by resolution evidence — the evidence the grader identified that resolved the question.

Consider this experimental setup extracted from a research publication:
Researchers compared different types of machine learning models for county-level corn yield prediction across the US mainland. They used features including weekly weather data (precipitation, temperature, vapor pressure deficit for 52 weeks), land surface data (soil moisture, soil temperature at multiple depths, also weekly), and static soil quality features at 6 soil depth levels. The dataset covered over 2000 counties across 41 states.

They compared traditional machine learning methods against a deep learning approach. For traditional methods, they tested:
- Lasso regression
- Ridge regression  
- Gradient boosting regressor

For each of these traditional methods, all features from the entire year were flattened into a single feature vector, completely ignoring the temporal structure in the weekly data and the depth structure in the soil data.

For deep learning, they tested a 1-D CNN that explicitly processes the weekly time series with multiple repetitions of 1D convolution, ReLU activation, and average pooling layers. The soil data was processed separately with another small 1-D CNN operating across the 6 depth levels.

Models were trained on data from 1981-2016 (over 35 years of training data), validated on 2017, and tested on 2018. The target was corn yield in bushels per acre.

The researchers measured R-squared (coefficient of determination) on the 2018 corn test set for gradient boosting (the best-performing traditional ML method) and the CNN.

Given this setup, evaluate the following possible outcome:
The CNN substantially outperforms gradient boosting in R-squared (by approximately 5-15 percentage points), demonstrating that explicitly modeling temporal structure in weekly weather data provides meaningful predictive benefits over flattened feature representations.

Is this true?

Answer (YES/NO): NO